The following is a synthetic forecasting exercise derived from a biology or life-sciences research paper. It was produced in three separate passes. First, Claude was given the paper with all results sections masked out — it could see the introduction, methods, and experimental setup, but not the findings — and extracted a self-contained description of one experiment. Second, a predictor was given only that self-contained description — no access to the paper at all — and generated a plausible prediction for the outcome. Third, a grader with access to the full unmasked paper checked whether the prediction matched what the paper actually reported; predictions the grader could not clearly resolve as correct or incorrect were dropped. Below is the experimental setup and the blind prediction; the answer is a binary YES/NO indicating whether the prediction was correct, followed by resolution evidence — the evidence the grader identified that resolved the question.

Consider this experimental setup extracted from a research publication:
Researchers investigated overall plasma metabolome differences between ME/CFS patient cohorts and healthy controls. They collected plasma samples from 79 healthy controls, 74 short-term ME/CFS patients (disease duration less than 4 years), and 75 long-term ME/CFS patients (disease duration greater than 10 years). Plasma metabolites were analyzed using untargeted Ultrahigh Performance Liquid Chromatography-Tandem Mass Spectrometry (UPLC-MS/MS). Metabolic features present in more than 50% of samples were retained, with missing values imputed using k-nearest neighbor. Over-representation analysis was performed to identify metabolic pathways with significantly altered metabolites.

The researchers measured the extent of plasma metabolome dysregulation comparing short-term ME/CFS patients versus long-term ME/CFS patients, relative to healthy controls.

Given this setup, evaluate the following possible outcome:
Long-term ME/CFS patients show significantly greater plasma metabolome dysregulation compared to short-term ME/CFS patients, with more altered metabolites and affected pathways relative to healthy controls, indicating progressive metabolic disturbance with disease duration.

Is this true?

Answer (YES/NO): YES